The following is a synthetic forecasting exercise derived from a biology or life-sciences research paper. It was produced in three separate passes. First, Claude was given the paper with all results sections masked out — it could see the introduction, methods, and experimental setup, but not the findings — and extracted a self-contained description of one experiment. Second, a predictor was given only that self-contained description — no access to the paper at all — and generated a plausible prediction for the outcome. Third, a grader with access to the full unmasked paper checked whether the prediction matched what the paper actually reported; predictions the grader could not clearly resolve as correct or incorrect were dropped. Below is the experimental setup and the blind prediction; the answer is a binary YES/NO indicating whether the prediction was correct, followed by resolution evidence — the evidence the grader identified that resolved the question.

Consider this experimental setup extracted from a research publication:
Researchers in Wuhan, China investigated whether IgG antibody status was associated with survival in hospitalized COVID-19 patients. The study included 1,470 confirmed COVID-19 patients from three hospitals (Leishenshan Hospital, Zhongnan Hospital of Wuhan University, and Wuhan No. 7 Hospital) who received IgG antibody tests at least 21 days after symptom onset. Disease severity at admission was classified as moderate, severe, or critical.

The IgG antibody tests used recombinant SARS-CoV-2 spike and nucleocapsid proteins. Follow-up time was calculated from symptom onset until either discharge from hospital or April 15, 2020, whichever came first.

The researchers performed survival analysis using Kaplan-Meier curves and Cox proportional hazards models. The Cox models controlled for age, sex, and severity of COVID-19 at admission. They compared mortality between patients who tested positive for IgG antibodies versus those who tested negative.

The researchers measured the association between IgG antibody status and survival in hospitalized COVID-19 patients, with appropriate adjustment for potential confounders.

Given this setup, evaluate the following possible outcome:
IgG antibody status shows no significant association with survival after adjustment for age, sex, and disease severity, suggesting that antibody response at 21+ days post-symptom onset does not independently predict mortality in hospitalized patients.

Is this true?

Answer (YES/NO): YES